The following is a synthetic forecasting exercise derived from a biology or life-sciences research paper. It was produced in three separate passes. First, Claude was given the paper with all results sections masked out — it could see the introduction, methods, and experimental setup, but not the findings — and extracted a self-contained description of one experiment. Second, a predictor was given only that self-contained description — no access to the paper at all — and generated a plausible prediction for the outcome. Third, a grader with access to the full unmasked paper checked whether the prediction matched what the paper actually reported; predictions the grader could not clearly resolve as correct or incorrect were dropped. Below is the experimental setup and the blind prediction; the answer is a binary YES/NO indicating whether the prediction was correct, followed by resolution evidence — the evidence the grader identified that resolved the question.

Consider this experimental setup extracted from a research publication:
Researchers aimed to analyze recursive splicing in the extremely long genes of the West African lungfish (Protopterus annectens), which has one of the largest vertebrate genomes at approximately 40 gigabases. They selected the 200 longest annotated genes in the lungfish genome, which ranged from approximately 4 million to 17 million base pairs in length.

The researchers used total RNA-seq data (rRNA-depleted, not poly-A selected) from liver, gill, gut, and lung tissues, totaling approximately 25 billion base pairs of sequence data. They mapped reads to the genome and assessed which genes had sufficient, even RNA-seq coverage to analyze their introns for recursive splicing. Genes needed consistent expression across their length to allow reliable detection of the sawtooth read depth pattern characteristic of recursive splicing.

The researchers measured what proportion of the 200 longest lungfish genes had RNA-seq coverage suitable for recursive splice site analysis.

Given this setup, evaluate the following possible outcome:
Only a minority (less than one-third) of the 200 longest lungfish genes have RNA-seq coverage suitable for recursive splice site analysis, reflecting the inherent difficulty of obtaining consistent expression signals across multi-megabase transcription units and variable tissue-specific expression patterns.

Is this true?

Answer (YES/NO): YES